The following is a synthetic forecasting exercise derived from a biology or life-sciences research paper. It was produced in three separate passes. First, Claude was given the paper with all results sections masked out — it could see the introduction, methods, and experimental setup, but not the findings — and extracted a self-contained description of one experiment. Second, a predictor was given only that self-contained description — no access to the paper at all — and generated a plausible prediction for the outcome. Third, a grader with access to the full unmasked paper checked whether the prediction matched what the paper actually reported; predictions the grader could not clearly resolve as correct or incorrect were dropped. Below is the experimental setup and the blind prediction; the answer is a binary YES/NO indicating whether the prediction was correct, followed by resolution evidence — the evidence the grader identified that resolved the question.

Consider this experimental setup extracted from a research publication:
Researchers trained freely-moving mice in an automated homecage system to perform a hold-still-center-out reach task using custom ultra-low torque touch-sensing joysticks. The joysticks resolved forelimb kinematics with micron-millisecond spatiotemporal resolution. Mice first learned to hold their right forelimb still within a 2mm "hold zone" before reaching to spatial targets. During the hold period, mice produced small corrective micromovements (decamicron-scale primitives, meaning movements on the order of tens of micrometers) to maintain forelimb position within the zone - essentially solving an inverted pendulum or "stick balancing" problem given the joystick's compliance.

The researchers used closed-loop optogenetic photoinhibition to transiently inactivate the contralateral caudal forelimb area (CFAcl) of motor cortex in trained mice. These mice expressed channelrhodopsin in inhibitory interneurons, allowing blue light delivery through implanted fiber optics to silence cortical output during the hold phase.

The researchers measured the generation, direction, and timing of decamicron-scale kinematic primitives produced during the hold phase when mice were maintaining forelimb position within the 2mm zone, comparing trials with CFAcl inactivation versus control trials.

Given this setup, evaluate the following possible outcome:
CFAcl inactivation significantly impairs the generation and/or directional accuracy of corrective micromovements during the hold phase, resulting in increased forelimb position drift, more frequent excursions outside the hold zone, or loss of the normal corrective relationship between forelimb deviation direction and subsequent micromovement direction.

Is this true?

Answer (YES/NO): NO